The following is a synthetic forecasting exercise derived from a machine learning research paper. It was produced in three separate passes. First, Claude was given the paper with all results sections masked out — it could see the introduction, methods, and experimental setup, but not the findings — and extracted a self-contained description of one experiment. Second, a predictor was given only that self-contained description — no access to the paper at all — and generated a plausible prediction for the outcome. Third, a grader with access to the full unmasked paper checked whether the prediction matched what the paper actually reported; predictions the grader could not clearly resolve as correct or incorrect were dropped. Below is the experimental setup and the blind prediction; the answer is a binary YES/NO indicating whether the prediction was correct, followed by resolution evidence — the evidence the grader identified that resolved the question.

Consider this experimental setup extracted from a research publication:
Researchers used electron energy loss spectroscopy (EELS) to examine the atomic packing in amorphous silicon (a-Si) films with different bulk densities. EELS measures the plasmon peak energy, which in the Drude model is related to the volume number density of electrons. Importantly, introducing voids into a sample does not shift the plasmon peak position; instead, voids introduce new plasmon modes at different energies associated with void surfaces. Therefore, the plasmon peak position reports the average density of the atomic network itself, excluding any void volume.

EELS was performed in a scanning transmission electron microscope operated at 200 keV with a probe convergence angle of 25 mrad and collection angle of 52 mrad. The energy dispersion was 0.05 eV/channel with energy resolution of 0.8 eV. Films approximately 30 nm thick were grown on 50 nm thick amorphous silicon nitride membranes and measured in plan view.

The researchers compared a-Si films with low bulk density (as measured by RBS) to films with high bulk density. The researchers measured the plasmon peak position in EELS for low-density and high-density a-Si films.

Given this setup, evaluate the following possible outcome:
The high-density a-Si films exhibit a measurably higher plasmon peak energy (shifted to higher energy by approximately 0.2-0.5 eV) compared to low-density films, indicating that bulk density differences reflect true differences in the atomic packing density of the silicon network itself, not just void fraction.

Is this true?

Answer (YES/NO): NO